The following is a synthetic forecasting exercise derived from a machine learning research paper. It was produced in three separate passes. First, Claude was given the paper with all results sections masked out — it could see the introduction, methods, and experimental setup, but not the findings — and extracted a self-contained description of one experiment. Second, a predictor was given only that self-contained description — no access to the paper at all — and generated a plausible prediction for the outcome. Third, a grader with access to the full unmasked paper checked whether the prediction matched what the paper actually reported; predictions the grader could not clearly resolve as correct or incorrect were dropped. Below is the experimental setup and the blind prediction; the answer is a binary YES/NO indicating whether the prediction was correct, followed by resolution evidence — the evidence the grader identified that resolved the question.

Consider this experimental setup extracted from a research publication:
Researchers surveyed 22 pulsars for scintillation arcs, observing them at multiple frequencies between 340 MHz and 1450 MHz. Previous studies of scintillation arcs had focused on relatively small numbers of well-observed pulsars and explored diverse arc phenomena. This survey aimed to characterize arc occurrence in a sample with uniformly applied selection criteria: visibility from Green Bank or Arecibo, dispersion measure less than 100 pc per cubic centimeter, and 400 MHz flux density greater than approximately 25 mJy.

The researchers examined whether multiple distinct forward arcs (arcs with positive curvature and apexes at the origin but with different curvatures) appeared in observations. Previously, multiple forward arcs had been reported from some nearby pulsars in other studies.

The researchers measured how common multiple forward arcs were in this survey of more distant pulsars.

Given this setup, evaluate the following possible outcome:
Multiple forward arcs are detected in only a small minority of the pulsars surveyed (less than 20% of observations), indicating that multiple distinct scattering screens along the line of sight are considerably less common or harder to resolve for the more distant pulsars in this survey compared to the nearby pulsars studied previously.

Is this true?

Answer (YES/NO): YES